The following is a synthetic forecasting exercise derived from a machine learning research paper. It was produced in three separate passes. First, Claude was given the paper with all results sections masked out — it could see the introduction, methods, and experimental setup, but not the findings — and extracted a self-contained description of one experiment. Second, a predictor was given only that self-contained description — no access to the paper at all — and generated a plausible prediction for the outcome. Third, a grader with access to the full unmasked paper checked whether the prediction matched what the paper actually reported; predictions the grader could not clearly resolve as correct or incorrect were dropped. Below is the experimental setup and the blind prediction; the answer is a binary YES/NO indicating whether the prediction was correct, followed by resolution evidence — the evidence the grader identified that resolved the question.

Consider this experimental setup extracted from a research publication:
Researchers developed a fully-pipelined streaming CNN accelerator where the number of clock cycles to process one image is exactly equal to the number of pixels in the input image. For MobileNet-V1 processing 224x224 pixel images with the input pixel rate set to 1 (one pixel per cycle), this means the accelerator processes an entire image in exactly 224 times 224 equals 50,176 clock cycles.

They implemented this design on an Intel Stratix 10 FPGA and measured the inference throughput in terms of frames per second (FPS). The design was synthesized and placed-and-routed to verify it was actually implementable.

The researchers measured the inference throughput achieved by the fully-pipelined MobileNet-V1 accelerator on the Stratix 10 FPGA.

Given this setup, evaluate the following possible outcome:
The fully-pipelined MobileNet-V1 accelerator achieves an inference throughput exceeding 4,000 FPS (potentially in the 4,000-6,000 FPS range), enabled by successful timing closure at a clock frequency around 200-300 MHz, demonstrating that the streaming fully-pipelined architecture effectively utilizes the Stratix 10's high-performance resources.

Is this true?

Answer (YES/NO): NO